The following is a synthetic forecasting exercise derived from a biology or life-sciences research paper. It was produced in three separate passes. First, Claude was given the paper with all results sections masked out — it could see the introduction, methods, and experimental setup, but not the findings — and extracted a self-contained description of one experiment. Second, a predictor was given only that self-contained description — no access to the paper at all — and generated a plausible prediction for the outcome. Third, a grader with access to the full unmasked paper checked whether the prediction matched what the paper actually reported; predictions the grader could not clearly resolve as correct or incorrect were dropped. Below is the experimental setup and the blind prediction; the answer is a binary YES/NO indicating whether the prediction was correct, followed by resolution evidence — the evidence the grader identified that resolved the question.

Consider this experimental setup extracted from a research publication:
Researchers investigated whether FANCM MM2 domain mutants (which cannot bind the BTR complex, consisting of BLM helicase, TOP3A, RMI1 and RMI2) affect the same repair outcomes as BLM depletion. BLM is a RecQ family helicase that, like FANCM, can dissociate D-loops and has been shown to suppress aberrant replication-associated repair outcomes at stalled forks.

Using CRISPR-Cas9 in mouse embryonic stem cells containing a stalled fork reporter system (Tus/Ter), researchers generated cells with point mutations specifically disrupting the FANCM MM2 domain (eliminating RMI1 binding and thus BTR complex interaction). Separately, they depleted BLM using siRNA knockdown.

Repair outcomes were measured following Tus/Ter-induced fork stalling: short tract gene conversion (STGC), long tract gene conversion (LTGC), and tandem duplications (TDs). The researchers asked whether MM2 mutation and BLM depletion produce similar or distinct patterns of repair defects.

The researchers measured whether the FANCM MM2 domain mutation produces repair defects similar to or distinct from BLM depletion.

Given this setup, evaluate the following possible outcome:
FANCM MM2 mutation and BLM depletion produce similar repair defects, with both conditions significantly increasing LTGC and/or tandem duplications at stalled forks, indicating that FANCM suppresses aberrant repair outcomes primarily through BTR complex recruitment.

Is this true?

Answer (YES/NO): NO